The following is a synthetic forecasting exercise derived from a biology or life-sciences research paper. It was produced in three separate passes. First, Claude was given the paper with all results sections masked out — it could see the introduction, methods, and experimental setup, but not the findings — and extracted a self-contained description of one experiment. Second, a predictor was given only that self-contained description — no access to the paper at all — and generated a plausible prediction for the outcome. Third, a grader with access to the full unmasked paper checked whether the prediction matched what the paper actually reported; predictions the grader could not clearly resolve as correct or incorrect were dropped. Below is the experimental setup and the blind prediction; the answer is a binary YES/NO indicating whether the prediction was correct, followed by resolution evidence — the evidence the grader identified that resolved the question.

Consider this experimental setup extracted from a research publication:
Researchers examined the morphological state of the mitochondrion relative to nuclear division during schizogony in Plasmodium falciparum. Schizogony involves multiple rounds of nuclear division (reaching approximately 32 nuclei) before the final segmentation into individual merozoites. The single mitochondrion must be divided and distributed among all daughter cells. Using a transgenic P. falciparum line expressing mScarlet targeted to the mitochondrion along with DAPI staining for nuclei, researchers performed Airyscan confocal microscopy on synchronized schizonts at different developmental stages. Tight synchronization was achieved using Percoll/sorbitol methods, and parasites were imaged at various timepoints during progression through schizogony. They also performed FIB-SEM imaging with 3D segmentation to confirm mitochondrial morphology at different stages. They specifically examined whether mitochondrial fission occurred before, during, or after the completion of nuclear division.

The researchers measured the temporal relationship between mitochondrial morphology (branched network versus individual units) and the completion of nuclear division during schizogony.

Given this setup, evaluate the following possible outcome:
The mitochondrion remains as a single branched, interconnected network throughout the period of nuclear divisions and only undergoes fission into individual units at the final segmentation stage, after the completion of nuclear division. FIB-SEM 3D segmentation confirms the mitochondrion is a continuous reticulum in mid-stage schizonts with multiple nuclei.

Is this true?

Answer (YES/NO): YES